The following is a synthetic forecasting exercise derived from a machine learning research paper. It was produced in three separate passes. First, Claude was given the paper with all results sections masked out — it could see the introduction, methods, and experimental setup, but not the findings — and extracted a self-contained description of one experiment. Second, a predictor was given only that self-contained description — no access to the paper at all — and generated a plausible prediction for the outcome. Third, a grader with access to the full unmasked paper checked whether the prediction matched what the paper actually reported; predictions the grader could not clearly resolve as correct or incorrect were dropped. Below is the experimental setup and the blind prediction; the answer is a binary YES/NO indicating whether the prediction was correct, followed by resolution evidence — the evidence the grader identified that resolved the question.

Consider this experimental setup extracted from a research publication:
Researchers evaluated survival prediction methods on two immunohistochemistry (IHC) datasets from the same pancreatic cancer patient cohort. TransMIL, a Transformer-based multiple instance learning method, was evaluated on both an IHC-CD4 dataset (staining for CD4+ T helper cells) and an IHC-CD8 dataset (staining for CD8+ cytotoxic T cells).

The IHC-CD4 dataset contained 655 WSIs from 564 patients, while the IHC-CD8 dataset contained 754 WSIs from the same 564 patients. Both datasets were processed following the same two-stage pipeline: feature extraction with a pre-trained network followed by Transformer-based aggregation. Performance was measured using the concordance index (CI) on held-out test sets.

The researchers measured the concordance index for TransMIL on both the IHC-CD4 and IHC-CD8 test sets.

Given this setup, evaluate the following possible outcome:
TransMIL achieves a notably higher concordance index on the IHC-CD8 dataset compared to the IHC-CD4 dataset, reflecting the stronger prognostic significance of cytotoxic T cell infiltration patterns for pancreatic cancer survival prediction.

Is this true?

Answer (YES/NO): YES